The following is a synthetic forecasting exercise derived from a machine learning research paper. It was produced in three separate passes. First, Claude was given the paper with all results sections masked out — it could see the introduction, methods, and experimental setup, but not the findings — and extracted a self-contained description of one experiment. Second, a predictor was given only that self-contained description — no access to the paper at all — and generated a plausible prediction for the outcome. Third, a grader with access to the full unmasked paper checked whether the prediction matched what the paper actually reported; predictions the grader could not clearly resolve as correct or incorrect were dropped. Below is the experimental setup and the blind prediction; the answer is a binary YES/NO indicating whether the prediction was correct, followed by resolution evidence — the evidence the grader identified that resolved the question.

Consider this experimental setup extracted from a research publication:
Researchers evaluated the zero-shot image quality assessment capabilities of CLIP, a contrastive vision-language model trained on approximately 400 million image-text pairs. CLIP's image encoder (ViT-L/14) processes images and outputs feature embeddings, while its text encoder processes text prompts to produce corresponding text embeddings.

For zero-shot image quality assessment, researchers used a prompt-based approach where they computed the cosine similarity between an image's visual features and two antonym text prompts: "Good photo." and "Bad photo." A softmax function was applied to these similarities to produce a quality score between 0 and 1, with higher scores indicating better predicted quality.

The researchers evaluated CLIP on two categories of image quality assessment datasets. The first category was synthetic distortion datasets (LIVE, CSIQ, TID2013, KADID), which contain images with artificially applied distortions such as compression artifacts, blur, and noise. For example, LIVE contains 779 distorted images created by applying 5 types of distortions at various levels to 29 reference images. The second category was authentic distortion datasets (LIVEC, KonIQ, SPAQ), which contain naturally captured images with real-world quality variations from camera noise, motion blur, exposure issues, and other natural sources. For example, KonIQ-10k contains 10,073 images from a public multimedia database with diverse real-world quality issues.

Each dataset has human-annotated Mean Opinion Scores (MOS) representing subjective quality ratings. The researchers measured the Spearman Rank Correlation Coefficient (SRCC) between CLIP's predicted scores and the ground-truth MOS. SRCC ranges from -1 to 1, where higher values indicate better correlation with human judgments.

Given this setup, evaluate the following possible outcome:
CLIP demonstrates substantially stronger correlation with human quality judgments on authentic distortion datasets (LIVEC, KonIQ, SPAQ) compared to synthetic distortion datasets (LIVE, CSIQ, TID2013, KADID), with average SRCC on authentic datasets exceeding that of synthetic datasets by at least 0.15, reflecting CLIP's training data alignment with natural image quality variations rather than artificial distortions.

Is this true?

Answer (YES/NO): NO